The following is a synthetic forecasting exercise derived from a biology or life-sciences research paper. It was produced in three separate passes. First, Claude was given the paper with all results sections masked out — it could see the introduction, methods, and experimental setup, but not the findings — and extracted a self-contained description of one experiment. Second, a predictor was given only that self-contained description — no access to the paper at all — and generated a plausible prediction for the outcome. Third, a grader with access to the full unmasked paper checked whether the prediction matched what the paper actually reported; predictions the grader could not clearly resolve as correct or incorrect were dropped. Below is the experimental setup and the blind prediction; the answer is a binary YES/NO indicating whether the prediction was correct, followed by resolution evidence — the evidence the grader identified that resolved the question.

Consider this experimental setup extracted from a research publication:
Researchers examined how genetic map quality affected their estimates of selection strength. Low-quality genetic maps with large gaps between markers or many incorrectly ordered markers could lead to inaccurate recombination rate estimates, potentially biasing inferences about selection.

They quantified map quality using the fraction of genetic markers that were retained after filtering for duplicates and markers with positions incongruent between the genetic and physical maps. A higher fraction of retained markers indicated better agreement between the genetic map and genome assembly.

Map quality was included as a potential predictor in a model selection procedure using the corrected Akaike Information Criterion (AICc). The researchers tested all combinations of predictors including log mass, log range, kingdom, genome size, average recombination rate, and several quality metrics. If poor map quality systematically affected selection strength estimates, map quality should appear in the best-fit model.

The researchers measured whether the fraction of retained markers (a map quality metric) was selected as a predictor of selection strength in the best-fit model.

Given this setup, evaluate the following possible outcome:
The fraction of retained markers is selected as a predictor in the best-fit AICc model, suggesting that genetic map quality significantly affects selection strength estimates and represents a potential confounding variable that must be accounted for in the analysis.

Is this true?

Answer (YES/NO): YES